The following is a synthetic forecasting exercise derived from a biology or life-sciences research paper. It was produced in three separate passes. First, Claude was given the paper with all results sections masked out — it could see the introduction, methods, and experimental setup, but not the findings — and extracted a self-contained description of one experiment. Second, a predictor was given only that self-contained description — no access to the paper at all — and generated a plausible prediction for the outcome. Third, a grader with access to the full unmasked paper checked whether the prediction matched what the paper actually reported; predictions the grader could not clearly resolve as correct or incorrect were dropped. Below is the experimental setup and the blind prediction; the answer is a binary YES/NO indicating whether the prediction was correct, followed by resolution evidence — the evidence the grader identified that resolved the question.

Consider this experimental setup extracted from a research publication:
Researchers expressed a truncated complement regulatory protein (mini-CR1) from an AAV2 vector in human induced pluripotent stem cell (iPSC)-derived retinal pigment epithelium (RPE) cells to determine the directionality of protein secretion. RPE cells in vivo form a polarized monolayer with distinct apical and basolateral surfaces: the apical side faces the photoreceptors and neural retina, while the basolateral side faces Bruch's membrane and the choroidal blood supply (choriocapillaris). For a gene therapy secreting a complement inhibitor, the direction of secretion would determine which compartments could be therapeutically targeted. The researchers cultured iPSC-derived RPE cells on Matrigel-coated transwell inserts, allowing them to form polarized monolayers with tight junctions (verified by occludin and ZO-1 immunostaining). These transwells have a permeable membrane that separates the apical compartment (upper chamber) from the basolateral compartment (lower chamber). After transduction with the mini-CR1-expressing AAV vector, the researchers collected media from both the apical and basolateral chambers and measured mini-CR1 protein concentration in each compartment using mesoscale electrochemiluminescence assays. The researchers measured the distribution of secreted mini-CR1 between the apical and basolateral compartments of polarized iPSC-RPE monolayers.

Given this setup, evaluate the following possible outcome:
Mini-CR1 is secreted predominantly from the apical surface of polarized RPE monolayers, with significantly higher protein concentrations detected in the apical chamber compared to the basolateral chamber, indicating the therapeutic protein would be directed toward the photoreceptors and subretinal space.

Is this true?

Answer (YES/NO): NO